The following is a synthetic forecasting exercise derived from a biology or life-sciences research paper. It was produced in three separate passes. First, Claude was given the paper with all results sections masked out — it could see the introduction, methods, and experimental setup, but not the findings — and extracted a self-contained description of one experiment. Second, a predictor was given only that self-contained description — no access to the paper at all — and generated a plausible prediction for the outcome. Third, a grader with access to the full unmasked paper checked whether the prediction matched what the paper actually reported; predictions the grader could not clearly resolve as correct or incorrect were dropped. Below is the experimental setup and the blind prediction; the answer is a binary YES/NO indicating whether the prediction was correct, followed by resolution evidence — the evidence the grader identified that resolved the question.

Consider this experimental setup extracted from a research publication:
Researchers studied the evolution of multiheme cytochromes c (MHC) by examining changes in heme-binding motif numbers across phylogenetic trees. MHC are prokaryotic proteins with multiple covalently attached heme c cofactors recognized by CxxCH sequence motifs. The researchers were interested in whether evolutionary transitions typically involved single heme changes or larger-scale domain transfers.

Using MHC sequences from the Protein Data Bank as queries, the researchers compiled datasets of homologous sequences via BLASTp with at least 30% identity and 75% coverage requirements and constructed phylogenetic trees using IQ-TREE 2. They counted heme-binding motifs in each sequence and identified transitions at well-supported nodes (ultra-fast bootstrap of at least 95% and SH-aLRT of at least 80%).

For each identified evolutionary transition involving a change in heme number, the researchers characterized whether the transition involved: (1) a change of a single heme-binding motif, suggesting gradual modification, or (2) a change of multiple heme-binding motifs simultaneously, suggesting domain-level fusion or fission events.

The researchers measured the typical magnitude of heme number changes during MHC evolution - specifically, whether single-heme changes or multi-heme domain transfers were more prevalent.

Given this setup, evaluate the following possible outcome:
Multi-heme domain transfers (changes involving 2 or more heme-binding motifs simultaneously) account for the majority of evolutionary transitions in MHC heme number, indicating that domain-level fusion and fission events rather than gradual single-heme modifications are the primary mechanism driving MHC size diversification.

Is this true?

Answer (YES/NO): NO